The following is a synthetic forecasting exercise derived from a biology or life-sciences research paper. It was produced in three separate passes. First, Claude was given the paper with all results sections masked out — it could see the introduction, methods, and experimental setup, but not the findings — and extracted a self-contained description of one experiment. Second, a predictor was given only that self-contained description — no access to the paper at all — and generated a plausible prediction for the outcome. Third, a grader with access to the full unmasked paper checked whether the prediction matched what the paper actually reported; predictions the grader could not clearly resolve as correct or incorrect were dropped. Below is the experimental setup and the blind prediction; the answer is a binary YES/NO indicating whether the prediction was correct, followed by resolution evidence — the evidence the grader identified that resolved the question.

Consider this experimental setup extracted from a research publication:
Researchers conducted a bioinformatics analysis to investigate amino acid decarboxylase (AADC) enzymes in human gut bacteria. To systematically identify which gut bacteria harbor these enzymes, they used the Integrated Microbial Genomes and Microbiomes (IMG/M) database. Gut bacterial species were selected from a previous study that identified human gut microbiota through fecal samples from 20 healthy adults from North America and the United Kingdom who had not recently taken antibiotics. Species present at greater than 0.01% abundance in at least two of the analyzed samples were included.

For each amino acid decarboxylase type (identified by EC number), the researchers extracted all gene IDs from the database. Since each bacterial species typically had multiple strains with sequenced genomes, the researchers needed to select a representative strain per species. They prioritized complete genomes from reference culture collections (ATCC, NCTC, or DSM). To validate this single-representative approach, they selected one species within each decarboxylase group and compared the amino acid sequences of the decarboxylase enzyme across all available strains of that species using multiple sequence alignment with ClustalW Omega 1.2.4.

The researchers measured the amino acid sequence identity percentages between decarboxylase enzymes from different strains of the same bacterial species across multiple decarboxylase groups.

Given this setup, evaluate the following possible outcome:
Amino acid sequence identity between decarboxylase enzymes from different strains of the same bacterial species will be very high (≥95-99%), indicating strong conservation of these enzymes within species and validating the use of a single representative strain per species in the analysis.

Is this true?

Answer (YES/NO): NO